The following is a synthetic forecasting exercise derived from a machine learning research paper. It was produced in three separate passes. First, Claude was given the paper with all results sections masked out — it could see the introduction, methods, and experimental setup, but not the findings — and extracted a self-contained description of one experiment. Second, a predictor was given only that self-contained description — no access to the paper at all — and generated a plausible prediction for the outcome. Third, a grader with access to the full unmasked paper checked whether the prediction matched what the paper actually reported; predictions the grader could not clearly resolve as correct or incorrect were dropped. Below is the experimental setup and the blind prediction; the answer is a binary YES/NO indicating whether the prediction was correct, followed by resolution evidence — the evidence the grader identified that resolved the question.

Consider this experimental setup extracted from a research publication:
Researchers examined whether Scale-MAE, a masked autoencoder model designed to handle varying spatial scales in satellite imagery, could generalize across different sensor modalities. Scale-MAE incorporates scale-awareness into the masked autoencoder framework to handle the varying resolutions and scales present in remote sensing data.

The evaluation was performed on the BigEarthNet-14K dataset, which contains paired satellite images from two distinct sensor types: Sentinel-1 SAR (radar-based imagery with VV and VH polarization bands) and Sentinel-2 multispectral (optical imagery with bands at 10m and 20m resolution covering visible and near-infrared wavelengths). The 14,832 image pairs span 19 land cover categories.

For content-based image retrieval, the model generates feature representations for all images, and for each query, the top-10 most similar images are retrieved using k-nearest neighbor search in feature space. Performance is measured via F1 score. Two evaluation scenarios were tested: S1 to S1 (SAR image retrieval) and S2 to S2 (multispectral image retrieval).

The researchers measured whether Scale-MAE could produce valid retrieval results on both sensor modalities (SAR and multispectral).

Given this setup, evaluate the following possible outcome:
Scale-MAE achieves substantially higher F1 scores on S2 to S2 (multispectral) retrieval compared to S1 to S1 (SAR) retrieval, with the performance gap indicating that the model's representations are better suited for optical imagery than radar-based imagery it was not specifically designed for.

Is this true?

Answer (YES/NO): NO